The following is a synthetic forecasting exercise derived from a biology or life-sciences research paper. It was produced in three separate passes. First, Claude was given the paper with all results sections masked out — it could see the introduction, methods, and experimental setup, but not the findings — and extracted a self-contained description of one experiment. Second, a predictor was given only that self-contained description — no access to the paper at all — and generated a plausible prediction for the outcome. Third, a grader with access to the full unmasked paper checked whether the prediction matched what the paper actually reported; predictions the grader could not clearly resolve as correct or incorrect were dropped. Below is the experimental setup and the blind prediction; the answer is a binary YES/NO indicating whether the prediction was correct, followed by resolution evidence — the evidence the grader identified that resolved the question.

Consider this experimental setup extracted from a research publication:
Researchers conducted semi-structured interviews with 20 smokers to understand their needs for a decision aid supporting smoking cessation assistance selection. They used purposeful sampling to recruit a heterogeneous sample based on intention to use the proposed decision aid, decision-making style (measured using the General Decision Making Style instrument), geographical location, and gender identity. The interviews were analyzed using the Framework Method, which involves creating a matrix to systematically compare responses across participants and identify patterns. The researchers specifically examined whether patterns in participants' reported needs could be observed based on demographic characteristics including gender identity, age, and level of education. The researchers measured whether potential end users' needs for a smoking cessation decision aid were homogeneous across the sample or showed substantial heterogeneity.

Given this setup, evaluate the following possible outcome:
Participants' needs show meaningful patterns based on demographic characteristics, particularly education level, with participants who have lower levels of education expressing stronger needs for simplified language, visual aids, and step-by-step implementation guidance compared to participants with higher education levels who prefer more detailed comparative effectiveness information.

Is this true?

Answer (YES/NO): NO